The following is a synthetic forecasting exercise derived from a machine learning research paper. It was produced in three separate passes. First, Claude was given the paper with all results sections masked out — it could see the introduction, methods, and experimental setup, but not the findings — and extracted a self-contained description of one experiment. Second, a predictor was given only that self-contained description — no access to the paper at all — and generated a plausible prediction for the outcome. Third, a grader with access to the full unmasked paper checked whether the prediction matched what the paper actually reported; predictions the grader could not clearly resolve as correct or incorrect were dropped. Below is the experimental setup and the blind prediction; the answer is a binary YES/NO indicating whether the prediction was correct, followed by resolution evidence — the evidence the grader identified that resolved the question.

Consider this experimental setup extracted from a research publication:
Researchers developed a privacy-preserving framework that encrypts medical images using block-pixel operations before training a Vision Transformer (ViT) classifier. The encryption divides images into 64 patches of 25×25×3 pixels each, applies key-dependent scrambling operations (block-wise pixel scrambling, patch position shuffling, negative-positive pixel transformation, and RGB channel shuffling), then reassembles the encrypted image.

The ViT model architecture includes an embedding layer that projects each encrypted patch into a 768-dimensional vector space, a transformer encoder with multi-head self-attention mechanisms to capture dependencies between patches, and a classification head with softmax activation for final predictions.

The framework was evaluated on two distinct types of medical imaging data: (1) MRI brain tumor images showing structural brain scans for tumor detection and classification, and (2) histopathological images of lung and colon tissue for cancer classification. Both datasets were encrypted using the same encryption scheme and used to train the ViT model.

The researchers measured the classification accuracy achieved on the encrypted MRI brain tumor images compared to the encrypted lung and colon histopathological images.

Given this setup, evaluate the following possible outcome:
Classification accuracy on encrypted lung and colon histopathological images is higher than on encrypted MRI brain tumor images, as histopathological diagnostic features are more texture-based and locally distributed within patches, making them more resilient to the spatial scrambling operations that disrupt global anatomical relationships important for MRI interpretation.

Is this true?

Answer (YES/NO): NO